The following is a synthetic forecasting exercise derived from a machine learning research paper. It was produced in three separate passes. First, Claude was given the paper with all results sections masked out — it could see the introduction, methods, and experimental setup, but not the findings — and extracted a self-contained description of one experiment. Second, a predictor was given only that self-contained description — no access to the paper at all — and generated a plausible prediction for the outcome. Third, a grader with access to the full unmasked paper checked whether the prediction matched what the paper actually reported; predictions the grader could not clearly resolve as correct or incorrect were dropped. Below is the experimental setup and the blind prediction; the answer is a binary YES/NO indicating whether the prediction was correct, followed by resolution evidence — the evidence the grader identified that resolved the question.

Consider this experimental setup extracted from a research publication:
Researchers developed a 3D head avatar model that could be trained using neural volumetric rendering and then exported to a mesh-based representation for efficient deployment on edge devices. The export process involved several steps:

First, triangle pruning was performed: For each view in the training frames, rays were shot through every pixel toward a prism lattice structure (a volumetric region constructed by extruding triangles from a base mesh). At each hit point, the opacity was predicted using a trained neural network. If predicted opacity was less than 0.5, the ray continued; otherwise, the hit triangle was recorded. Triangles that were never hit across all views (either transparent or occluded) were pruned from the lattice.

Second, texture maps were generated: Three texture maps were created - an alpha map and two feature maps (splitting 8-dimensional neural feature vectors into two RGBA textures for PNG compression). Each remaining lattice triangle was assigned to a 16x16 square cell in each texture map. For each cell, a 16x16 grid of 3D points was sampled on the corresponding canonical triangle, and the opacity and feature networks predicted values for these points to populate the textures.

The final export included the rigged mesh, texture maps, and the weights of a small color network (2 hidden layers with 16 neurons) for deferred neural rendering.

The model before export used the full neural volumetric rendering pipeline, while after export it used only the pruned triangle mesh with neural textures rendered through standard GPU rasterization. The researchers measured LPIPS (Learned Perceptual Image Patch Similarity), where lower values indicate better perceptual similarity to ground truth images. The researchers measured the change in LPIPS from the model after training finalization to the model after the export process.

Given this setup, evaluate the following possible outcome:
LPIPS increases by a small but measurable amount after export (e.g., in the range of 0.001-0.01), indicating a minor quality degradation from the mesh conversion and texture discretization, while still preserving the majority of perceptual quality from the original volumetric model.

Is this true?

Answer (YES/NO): YES